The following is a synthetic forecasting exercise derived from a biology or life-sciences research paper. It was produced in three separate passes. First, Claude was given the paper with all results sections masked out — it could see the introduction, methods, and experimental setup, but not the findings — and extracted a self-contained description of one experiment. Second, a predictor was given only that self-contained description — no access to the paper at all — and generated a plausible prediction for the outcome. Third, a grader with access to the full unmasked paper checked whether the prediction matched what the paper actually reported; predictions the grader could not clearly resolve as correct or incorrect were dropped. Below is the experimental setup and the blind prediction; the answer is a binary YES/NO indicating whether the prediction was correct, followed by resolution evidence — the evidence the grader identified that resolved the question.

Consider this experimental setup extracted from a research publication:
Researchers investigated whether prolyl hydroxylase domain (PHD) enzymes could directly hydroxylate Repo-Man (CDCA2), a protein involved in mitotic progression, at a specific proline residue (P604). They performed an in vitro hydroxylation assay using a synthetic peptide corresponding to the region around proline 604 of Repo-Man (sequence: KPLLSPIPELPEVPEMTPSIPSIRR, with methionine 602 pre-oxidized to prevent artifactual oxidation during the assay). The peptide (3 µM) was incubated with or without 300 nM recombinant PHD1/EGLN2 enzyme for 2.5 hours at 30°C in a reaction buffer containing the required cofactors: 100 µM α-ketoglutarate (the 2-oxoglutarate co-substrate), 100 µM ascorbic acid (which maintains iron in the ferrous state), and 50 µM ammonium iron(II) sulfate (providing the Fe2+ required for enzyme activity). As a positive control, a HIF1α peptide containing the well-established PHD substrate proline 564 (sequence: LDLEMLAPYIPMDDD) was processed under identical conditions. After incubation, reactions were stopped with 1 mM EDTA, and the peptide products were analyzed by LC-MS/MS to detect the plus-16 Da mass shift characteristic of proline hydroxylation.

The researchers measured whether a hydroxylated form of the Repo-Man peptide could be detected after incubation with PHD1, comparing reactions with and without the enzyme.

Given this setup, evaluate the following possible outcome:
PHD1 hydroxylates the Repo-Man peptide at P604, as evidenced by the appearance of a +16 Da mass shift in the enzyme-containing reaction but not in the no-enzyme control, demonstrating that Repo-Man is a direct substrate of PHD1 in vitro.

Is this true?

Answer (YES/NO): YES